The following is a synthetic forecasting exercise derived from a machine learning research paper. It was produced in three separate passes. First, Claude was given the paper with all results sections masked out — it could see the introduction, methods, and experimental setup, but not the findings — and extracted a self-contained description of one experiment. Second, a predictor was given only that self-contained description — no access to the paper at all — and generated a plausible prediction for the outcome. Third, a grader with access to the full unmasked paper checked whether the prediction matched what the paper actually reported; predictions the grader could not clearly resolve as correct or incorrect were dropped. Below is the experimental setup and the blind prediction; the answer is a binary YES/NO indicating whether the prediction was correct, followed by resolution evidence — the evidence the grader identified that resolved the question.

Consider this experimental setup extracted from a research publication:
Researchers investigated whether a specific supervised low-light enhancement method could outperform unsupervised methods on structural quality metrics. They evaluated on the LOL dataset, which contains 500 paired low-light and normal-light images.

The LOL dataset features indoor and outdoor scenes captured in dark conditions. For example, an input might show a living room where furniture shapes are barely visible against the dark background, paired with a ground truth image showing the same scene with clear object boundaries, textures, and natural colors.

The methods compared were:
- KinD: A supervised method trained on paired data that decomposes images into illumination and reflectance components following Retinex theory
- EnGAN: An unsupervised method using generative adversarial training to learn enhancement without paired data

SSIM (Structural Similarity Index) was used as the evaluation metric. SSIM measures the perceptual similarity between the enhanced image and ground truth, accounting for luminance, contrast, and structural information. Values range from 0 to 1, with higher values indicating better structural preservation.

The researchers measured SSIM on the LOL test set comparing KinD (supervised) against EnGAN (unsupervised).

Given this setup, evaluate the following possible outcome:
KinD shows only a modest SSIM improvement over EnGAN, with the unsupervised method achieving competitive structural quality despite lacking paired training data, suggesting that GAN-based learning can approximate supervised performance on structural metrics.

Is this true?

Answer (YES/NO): NO